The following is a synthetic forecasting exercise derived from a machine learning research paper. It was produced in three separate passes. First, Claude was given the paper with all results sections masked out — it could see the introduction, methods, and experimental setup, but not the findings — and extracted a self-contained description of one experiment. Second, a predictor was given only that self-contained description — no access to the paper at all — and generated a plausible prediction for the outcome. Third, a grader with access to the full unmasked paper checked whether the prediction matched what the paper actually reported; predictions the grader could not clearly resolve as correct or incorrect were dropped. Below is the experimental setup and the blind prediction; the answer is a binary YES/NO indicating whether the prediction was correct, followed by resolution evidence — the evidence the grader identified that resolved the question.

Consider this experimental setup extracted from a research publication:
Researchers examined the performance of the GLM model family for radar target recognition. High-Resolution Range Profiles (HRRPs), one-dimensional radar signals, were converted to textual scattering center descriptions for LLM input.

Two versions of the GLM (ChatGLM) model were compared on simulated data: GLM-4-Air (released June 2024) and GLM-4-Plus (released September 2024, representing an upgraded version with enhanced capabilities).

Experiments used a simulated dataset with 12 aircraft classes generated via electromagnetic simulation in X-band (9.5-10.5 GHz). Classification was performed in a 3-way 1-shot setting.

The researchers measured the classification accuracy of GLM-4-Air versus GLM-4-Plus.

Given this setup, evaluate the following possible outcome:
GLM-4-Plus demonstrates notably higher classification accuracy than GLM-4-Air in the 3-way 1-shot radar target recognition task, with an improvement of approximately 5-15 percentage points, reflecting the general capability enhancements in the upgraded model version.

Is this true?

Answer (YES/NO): NO